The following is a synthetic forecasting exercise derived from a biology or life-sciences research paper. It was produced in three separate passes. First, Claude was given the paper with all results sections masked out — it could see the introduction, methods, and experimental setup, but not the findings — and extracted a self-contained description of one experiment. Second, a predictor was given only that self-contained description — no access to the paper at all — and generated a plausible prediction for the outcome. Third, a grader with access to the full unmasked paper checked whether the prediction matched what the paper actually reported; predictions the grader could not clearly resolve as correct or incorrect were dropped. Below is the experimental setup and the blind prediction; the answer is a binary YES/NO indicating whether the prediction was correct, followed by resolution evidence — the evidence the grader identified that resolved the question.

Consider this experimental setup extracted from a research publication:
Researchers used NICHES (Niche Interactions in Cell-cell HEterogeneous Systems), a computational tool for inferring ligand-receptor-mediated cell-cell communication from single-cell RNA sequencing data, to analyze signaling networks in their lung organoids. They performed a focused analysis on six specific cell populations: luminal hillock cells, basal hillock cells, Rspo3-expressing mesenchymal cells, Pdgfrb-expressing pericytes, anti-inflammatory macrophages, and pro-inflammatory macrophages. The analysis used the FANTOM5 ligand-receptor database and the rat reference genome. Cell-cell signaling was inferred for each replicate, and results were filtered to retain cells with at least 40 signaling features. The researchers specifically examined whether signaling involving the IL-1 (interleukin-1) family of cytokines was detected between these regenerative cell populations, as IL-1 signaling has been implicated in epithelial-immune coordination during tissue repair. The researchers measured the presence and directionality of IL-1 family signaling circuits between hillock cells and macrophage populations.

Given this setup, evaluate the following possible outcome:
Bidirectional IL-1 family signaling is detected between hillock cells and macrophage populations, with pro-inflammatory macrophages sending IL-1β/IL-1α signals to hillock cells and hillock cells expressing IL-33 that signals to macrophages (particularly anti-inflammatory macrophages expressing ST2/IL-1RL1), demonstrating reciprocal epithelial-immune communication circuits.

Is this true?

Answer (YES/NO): NO